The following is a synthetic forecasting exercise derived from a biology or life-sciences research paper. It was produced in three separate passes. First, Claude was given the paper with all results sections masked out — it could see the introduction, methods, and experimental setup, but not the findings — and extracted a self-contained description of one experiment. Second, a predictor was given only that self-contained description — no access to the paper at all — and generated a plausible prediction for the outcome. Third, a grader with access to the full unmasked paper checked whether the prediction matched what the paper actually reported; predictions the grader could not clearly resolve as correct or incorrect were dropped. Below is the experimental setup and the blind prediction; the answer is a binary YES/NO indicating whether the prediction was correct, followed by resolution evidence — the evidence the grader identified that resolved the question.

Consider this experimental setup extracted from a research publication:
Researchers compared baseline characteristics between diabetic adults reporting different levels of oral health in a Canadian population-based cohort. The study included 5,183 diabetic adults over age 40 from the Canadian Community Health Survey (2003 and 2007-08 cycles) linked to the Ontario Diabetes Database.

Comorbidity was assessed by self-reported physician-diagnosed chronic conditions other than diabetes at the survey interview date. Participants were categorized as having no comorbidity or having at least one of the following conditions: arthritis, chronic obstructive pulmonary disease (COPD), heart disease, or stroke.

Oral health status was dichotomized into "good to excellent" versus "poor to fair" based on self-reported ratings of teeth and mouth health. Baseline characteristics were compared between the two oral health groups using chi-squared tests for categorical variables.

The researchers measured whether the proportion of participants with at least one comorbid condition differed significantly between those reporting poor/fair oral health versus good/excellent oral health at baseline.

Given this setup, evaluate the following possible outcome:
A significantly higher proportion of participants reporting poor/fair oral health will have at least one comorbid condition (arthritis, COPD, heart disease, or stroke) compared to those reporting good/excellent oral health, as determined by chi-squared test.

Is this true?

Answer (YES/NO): YES